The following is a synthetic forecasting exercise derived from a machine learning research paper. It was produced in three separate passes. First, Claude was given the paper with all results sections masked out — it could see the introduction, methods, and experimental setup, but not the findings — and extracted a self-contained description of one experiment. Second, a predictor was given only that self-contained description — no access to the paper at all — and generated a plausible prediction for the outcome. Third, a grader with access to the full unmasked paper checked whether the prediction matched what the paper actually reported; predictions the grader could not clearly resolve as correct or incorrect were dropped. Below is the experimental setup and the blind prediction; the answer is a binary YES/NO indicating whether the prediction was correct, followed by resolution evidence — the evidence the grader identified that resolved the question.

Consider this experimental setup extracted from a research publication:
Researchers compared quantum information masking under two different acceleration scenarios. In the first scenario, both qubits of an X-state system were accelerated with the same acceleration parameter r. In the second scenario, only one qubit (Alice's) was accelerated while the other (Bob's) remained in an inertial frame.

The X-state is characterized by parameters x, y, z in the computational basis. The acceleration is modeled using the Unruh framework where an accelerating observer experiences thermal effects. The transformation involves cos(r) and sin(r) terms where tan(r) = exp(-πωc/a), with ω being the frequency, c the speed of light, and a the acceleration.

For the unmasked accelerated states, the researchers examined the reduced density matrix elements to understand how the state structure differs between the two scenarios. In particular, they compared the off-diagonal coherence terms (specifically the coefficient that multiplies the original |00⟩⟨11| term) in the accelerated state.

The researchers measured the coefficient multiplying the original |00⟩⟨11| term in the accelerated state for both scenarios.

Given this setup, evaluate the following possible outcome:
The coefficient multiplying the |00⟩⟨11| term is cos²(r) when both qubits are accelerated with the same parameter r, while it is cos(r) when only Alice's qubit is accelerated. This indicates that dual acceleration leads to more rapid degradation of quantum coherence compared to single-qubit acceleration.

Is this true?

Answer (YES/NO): YES